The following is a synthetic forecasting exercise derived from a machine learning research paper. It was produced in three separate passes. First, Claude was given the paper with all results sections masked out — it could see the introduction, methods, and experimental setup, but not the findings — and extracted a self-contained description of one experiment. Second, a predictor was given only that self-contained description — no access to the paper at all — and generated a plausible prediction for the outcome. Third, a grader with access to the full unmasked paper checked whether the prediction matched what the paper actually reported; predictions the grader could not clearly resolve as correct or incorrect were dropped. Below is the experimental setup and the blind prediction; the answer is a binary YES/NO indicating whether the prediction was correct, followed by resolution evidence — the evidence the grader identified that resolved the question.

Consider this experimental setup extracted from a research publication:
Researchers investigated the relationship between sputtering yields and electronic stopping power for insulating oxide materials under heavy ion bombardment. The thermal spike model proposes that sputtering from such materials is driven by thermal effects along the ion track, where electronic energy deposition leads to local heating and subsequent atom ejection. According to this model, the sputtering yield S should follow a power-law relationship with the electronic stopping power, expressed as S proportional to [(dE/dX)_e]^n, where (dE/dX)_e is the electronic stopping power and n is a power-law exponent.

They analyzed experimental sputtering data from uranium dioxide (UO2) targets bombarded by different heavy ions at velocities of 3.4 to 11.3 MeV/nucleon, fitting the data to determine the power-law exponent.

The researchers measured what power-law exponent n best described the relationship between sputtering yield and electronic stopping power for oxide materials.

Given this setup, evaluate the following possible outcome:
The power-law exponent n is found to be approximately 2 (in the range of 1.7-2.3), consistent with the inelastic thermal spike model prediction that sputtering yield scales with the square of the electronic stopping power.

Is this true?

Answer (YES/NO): NO